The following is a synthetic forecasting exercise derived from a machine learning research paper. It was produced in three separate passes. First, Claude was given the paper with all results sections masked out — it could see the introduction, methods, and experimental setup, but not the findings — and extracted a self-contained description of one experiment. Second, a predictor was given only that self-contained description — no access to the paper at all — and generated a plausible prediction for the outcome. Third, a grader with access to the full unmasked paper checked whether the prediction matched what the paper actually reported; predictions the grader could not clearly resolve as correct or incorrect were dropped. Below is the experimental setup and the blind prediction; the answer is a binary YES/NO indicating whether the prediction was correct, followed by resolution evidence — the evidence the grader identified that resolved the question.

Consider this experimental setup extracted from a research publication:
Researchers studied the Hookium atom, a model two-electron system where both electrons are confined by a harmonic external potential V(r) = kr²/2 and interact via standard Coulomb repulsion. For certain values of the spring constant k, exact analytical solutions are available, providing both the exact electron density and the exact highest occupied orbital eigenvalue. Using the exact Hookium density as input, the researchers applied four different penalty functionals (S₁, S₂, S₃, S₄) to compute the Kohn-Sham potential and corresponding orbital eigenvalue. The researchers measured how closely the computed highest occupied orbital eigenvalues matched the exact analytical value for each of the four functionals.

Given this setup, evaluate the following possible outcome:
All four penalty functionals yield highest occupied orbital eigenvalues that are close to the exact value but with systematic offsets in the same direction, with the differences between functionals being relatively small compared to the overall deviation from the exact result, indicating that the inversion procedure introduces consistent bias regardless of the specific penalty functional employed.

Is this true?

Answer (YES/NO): NO